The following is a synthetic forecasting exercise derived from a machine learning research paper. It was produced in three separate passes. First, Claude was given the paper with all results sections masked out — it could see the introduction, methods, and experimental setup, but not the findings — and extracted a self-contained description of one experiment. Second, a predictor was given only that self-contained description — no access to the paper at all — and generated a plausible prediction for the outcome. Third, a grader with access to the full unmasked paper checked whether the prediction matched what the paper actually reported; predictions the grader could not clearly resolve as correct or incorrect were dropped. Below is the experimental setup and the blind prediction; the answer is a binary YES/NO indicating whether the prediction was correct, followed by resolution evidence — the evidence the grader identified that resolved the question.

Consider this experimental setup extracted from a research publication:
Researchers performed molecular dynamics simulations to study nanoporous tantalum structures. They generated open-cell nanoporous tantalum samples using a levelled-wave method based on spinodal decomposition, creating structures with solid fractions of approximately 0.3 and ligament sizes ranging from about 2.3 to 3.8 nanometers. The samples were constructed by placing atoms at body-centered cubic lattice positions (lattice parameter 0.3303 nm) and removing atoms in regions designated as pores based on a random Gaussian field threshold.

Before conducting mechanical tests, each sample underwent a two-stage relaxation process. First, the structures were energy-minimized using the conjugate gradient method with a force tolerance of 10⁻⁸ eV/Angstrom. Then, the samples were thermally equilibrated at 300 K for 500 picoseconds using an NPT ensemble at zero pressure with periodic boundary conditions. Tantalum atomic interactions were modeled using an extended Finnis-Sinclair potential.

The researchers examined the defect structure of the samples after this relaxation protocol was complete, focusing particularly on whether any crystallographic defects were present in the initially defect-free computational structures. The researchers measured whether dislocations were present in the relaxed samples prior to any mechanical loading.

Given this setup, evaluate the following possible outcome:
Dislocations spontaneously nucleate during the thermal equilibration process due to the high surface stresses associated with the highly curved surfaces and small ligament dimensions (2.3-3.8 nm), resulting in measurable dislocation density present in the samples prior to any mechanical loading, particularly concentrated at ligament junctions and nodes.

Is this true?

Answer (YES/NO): YES